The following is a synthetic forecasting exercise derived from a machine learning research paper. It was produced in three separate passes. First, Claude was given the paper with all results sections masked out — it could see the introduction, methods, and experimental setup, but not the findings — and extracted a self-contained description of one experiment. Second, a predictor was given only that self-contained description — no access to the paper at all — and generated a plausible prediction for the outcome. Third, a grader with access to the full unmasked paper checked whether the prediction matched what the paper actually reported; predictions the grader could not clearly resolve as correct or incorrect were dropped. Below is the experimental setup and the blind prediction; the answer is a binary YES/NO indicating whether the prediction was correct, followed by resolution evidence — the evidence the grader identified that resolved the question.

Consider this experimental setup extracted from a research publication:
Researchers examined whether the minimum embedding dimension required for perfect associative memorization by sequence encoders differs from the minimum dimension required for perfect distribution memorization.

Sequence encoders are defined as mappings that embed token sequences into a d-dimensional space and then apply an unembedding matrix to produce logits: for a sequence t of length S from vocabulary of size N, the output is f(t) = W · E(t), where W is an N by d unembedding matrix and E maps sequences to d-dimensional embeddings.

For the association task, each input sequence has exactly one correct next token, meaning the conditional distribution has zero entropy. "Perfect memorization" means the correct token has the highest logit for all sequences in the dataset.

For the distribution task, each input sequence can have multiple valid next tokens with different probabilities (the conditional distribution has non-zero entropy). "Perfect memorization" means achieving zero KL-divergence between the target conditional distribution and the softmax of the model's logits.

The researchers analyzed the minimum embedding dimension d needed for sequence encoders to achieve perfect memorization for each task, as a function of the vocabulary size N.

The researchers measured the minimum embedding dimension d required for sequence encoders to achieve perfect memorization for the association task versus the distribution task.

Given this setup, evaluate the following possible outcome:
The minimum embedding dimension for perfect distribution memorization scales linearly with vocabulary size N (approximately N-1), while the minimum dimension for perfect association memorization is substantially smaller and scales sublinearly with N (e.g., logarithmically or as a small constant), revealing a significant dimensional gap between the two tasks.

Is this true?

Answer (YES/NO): YES